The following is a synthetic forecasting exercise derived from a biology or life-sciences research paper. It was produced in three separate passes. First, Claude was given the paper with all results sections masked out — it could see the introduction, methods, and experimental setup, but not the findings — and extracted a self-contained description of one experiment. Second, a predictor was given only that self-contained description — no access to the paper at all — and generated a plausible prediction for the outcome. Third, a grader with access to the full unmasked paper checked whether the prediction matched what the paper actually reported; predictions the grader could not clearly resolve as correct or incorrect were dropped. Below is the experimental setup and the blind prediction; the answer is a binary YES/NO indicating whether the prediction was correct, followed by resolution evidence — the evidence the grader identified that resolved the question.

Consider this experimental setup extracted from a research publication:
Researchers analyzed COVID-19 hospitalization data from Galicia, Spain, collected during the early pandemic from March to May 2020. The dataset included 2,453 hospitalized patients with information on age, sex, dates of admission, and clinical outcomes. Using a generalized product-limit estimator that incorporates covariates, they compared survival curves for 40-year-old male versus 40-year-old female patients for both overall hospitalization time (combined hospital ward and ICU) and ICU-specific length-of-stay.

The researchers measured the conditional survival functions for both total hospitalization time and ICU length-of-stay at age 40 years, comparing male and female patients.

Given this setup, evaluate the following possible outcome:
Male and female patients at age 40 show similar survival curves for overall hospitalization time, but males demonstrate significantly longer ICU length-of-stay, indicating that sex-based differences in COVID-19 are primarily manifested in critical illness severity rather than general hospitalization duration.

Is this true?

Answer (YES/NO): NO